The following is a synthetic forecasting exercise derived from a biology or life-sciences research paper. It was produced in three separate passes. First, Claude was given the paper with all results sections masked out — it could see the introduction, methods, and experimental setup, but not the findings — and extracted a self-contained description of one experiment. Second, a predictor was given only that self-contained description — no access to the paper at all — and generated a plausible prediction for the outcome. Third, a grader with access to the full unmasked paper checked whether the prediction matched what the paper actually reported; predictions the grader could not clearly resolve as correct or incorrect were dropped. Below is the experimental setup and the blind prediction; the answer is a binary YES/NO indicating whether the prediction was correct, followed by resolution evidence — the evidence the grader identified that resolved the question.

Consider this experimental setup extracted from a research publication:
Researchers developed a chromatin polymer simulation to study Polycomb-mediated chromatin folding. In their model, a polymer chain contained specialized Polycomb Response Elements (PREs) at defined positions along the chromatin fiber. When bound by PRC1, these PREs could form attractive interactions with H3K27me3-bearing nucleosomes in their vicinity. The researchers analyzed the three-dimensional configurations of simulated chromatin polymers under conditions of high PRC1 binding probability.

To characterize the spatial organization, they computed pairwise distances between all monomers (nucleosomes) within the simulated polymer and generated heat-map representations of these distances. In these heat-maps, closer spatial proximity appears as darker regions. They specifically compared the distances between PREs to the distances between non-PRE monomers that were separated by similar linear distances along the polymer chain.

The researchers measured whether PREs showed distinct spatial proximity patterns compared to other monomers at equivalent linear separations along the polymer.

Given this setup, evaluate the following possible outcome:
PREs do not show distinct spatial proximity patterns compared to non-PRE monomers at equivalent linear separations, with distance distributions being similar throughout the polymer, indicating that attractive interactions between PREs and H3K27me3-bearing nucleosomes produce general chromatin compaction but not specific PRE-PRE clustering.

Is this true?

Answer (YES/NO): NO